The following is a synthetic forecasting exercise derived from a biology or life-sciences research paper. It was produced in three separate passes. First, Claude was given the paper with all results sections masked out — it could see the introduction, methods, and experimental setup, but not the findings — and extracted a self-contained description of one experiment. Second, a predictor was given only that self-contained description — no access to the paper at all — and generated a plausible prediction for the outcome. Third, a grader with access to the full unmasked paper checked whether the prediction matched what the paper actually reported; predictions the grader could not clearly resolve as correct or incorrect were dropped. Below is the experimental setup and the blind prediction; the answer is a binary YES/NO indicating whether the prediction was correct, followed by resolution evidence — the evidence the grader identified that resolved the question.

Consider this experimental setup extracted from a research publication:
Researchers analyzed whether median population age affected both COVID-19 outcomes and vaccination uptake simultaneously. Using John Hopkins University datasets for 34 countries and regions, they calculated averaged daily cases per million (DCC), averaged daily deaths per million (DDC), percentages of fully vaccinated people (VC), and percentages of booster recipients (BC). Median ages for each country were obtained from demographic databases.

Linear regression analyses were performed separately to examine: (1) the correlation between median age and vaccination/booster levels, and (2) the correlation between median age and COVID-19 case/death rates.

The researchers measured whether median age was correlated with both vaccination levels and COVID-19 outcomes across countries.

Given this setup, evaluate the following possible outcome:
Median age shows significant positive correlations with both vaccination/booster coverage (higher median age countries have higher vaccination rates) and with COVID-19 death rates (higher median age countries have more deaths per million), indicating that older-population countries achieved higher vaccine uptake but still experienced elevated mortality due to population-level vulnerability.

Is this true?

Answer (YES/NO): YES